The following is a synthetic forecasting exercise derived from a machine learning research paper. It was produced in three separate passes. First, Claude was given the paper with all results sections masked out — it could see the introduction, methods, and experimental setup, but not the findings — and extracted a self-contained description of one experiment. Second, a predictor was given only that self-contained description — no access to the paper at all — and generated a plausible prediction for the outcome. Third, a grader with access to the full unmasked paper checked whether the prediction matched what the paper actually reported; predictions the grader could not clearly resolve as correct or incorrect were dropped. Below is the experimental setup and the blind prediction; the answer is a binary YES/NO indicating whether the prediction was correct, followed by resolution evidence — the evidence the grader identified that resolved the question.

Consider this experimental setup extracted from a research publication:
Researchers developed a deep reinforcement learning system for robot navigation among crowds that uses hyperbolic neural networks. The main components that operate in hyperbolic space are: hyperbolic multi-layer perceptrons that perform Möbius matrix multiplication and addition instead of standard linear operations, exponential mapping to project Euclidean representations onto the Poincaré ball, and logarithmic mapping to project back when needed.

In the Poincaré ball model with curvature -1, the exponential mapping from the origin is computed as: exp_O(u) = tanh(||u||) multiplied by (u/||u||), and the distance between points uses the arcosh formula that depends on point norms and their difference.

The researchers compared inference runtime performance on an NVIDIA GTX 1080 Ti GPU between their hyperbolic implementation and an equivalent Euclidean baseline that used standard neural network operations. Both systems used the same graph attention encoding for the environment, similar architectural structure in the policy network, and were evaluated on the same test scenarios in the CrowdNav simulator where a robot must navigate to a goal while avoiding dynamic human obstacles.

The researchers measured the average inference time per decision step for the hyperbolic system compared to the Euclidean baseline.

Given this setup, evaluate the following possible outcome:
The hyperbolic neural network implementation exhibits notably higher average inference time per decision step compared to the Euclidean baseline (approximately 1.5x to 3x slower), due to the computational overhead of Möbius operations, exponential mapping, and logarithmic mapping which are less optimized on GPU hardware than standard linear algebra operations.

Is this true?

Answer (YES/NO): YES